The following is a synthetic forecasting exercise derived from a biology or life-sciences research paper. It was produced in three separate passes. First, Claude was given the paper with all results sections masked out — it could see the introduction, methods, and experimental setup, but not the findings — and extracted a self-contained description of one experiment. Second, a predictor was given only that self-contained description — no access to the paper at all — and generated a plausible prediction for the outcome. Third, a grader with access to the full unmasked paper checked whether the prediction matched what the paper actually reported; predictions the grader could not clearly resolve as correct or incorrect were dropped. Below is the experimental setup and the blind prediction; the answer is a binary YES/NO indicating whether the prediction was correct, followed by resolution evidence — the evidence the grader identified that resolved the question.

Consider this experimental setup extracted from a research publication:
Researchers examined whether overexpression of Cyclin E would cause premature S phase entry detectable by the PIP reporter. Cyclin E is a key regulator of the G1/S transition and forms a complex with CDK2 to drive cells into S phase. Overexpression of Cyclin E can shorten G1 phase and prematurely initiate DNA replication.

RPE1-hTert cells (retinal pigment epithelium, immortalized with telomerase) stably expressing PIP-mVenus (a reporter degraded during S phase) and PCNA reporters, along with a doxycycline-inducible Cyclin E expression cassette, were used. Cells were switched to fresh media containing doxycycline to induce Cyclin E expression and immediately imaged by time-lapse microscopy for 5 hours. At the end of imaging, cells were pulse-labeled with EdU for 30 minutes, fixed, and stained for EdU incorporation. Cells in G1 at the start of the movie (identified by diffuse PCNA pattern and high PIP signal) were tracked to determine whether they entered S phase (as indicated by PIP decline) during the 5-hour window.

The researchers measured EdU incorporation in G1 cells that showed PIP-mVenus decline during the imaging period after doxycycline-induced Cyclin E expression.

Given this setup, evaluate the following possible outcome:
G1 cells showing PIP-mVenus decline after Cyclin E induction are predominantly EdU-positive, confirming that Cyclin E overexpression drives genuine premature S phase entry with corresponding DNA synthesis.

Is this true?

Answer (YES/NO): YES